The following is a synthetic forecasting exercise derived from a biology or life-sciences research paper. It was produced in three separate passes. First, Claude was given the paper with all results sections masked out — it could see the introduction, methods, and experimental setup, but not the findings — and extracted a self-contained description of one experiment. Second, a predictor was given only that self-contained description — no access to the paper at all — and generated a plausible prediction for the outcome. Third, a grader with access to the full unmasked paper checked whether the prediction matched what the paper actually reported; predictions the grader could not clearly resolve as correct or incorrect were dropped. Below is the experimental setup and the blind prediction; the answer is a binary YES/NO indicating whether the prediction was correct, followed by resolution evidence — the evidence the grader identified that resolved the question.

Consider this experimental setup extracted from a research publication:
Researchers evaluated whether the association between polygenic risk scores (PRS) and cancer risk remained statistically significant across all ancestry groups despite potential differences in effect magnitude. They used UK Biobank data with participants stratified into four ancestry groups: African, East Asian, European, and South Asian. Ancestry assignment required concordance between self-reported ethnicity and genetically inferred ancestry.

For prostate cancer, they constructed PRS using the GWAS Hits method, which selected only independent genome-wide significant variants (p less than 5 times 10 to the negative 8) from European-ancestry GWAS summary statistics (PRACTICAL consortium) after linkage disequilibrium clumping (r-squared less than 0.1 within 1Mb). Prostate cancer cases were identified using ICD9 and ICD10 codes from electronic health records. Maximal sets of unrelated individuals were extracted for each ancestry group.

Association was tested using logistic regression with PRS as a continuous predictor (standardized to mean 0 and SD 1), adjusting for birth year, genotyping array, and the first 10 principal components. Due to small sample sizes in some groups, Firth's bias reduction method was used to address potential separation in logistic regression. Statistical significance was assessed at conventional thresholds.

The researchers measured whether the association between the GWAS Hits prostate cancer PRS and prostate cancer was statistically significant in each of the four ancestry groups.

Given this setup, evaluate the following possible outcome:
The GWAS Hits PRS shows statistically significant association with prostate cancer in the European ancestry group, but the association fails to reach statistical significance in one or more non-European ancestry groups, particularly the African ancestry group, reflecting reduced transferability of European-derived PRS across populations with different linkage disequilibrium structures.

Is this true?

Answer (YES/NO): NO